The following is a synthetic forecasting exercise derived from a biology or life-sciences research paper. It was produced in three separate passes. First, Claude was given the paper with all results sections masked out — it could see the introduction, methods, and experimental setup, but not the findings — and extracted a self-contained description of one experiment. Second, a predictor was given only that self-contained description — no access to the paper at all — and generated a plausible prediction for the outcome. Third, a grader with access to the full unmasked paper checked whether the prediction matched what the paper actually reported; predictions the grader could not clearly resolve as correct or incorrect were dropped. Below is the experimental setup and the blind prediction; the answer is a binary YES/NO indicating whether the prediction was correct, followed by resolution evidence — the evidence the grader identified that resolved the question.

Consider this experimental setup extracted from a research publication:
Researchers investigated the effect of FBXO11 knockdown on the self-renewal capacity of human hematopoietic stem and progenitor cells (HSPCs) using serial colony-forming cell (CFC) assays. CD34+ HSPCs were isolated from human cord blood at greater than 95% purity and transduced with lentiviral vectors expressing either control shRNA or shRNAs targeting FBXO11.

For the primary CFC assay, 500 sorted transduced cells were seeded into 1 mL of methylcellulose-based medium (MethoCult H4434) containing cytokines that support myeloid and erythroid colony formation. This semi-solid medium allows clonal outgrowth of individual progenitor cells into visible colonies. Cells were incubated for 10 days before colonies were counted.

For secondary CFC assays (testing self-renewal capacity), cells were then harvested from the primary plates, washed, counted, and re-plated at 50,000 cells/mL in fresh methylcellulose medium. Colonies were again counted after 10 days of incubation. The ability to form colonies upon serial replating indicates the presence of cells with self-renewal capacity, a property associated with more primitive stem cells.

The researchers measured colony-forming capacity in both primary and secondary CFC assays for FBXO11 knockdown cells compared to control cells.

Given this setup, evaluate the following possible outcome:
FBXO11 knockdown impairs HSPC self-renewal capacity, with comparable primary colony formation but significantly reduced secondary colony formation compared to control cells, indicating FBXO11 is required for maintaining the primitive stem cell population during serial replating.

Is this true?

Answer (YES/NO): NO